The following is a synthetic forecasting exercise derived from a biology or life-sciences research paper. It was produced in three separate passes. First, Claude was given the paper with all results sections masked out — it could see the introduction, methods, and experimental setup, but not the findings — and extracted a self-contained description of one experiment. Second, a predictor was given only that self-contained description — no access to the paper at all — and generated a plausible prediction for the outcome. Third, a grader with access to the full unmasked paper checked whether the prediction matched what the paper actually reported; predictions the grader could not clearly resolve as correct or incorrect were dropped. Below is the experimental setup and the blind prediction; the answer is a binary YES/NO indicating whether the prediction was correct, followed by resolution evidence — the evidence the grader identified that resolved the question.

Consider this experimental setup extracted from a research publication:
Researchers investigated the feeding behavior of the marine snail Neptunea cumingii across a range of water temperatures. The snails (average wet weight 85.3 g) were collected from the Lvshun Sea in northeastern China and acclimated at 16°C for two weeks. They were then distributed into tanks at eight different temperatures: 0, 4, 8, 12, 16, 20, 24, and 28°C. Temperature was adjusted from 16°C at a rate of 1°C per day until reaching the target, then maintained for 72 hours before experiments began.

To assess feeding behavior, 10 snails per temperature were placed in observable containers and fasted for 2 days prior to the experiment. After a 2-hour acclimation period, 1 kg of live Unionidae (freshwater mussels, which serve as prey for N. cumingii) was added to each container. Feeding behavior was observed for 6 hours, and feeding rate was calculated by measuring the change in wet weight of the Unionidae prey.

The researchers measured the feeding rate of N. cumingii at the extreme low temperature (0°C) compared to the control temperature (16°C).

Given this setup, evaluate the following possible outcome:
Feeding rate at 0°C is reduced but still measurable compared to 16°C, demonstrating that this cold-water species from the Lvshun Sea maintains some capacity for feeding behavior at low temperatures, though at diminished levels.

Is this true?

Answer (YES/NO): NO